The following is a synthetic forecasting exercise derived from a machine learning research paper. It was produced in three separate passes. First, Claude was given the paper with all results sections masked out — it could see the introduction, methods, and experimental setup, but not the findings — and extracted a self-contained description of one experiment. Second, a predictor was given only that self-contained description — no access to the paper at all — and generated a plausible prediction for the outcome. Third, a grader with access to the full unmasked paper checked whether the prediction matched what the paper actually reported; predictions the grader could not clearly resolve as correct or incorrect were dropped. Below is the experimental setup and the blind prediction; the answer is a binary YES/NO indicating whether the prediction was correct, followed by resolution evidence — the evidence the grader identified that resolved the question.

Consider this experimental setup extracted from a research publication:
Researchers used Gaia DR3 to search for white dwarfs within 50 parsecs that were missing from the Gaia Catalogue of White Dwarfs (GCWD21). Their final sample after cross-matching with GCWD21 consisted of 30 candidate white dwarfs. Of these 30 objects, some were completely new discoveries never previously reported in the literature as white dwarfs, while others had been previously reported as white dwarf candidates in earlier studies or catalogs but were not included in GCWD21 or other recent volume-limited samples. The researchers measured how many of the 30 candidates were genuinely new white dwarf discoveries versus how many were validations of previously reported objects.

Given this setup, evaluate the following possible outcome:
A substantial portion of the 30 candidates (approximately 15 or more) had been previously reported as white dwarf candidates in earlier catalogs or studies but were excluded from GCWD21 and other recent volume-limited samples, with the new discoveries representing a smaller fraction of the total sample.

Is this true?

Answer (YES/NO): YES